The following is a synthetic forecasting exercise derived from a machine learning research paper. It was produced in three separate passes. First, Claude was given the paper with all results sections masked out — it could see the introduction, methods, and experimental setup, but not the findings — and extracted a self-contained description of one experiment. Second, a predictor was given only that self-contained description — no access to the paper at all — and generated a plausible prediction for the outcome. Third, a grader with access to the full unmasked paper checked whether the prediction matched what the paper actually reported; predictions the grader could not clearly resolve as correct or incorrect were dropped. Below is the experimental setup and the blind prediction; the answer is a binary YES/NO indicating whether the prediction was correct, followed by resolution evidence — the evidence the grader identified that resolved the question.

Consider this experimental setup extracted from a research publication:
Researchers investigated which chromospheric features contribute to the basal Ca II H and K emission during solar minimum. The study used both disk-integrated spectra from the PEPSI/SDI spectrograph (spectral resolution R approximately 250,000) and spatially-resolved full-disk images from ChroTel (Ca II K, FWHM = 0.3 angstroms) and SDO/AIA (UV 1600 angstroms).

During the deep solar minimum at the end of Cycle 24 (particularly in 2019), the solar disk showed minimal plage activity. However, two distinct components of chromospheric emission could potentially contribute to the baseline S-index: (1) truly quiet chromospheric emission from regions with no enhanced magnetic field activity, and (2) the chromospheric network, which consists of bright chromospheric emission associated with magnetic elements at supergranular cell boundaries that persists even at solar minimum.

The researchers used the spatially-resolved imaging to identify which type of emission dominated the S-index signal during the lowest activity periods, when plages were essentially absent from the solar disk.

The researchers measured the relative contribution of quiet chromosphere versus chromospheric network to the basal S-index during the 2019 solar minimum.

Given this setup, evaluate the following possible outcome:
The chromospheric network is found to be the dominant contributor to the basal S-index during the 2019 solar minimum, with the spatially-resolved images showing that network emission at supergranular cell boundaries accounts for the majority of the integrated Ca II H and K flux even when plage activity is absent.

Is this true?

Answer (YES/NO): YES